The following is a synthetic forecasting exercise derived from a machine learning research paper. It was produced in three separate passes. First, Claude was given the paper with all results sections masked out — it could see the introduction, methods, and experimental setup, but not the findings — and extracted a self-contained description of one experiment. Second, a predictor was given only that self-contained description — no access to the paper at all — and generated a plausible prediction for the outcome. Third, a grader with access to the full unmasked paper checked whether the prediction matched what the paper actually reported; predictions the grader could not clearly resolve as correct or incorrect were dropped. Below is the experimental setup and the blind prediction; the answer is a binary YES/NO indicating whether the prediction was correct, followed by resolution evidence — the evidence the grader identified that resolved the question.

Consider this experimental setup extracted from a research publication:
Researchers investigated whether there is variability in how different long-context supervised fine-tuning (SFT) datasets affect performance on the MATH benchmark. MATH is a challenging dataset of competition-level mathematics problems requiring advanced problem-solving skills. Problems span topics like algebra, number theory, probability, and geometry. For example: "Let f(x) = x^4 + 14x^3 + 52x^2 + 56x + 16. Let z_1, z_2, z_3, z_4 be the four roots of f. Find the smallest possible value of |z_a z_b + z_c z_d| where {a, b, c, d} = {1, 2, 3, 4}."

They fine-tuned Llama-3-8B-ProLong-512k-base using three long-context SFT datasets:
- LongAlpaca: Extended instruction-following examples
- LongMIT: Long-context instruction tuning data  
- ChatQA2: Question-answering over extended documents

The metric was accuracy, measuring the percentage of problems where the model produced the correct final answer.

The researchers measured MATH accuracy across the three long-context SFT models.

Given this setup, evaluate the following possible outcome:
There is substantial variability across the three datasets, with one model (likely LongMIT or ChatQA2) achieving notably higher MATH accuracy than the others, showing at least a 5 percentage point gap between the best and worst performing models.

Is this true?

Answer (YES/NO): NO